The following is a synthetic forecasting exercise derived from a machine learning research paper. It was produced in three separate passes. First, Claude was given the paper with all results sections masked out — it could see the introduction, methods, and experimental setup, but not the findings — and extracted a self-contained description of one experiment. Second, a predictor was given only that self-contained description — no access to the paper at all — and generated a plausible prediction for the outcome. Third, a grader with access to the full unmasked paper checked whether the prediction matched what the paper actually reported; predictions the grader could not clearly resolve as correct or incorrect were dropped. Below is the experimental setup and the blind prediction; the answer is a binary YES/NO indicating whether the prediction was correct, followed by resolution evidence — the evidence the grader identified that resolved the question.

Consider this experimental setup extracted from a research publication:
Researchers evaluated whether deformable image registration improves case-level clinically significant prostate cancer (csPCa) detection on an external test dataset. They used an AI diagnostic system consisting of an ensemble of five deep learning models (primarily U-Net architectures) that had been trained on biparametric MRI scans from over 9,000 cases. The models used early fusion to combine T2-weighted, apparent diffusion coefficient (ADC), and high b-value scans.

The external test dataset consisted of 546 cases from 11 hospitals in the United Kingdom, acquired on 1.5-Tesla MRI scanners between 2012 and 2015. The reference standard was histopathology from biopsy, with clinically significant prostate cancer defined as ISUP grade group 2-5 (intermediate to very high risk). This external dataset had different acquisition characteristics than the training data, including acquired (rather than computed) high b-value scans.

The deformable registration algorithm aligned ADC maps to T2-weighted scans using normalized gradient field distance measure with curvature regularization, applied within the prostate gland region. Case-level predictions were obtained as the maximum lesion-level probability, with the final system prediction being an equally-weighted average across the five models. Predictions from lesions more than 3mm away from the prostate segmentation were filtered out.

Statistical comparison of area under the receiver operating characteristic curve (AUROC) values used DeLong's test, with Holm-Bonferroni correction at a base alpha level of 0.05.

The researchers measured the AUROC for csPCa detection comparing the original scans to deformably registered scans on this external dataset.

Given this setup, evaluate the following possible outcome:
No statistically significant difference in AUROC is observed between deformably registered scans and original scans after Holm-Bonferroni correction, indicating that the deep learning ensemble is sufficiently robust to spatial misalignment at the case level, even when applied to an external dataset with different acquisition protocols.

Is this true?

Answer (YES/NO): YES